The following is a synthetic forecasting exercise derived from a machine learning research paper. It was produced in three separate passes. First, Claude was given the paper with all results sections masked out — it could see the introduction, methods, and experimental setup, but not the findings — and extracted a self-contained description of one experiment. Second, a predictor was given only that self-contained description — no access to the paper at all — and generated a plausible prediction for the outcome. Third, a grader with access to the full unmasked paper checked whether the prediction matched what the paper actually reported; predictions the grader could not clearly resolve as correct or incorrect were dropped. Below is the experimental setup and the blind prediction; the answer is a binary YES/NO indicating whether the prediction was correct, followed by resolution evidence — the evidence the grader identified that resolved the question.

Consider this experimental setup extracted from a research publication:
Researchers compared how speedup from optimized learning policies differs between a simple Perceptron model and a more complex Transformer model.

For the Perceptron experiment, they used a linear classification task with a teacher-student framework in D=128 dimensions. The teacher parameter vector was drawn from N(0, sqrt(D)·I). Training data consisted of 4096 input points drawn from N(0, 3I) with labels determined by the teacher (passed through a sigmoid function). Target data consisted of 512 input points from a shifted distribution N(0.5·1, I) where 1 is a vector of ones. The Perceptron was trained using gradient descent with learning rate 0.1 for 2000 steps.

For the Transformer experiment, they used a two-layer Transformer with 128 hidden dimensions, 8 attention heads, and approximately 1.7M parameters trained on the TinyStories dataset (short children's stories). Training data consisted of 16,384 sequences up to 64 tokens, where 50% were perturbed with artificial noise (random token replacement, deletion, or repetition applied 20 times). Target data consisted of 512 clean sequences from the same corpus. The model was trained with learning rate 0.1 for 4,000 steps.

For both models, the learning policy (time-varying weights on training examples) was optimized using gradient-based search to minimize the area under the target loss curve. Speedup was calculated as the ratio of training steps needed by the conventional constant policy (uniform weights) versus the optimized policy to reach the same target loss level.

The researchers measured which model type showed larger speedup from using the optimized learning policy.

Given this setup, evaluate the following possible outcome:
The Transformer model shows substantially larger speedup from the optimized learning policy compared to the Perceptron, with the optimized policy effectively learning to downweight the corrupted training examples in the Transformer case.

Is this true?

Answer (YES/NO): NO